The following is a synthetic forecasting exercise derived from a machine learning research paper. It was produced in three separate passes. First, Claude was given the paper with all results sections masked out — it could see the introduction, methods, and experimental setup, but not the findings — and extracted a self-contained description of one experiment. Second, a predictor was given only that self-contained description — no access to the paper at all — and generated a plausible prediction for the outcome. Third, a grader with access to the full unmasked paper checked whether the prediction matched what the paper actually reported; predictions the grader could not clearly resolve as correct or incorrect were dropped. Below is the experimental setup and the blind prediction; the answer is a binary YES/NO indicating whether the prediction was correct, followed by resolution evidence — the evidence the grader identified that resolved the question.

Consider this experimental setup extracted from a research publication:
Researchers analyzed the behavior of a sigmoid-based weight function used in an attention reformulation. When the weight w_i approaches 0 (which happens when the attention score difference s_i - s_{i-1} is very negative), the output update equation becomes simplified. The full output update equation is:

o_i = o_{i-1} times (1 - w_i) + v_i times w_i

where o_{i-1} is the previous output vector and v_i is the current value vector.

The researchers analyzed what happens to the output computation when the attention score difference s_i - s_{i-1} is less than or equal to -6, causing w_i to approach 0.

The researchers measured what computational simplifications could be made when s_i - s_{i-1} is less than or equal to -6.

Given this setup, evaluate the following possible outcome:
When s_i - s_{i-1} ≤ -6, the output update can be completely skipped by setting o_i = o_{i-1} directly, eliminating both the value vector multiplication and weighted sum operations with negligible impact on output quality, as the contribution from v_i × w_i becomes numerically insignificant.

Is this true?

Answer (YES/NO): YES